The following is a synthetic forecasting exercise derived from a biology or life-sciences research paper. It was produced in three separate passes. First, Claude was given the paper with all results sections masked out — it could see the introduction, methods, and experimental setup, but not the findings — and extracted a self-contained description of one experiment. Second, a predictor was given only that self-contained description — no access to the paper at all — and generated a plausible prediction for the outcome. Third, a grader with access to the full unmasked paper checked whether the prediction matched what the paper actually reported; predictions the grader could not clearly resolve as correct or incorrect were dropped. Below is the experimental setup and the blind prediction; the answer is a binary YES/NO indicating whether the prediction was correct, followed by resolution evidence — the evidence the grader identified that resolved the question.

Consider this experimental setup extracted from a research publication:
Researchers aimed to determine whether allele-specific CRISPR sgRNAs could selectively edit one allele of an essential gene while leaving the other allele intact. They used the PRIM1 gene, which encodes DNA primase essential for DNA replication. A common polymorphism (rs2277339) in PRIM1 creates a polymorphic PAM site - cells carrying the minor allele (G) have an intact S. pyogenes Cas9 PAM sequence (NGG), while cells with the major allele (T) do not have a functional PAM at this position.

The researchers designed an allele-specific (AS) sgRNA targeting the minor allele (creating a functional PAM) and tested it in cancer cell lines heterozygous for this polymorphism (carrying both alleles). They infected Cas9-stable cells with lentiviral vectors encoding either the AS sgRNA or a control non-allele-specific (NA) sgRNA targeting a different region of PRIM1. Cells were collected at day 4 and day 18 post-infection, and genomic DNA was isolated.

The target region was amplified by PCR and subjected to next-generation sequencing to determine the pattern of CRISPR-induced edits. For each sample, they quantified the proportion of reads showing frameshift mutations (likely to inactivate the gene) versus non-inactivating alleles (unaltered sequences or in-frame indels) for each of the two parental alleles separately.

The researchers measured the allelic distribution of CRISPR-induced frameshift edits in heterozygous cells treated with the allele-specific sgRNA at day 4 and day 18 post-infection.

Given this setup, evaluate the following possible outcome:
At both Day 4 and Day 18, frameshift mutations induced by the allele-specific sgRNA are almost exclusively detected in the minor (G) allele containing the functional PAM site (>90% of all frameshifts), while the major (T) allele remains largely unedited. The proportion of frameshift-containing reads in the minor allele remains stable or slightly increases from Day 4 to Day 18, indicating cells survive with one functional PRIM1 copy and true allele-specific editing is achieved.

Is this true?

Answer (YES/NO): YES